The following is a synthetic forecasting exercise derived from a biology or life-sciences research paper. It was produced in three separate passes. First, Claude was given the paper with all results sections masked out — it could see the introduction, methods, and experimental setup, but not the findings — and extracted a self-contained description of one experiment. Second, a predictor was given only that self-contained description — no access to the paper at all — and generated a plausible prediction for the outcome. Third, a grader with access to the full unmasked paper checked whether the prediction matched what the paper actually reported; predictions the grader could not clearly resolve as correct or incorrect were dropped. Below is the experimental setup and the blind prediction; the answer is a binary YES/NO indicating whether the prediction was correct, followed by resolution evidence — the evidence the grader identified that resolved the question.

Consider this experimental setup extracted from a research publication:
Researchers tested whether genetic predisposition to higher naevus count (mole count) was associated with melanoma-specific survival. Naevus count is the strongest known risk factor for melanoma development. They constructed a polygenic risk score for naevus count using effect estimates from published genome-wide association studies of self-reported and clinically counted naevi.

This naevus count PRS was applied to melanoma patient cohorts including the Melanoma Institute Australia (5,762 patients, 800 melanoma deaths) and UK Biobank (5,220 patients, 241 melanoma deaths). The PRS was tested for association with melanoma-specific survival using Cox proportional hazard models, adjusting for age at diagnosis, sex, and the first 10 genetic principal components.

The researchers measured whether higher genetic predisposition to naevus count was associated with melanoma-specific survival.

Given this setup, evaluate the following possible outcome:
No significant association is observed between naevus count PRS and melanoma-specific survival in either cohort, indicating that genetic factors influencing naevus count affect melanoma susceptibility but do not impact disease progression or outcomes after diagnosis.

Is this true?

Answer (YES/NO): YES